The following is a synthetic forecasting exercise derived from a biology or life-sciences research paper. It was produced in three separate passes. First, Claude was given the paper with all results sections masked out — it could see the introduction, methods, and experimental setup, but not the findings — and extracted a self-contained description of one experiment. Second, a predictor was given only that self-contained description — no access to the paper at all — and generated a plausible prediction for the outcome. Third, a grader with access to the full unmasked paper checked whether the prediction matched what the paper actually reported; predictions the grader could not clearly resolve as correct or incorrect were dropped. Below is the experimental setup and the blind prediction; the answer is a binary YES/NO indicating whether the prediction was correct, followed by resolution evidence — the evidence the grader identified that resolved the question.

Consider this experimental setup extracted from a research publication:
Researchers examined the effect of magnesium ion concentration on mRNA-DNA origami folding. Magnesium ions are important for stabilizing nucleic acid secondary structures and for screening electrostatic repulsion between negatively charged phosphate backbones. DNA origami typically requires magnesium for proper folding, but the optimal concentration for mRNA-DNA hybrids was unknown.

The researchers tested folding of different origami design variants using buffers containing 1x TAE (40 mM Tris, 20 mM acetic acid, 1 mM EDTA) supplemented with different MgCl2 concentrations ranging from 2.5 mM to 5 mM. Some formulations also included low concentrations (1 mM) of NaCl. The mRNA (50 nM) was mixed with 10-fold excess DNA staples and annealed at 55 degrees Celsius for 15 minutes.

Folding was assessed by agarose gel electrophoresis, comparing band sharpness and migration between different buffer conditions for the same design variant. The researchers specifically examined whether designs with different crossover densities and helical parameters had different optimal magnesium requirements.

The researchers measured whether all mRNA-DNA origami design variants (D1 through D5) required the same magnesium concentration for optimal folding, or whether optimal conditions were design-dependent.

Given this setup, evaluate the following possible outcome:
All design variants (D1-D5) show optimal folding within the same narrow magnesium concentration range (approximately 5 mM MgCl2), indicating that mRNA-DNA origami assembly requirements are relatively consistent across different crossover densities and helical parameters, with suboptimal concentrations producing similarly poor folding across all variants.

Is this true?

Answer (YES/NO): NO